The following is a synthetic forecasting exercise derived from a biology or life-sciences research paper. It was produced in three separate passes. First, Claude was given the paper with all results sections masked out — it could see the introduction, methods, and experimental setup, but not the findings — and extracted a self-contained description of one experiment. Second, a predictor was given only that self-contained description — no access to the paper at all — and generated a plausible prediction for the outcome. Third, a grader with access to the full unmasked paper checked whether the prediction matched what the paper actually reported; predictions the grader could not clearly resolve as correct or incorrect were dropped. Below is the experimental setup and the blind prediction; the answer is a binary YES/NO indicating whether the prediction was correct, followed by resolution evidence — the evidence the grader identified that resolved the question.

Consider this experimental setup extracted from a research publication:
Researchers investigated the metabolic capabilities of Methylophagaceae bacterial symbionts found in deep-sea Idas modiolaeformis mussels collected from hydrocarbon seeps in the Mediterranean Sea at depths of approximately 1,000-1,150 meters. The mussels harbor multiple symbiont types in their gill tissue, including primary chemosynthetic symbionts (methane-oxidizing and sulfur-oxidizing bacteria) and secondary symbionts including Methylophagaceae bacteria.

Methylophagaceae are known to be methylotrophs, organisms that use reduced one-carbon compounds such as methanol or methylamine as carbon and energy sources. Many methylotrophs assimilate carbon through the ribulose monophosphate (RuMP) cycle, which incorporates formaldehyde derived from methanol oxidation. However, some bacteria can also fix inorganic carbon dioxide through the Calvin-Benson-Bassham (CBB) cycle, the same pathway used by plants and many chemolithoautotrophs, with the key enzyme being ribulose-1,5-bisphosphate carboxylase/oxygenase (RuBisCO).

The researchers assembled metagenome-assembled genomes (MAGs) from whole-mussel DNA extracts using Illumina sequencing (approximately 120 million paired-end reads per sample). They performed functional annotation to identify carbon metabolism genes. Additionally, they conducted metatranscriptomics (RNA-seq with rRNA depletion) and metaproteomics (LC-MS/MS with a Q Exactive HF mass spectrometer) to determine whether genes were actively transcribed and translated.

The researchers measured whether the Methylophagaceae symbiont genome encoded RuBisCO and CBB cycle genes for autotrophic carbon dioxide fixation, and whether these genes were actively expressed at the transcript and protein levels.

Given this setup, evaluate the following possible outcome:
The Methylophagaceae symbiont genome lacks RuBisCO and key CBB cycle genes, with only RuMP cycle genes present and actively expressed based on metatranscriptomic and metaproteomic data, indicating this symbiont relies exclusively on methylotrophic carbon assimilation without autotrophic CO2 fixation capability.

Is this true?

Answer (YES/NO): NO